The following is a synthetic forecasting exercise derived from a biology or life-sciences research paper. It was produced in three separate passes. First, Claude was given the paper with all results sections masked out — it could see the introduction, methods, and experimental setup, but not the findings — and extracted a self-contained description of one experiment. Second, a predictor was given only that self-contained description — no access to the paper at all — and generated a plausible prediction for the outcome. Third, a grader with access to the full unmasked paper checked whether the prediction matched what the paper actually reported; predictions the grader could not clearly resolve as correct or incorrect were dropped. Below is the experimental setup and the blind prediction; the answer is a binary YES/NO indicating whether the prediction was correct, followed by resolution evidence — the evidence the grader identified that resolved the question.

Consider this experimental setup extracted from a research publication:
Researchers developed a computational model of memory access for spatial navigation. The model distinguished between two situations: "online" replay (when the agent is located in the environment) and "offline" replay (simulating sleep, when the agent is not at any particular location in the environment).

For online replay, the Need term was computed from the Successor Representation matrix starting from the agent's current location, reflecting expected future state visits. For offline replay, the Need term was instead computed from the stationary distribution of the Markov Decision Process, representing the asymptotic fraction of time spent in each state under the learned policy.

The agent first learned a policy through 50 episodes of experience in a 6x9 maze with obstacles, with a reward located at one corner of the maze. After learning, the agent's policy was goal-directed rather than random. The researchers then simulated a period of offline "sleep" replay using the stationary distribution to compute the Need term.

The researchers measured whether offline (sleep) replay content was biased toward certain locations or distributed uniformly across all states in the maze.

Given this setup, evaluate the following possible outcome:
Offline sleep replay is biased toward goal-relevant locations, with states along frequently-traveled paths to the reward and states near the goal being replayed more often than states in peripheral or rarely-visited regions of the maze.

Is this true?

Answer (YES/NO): YES